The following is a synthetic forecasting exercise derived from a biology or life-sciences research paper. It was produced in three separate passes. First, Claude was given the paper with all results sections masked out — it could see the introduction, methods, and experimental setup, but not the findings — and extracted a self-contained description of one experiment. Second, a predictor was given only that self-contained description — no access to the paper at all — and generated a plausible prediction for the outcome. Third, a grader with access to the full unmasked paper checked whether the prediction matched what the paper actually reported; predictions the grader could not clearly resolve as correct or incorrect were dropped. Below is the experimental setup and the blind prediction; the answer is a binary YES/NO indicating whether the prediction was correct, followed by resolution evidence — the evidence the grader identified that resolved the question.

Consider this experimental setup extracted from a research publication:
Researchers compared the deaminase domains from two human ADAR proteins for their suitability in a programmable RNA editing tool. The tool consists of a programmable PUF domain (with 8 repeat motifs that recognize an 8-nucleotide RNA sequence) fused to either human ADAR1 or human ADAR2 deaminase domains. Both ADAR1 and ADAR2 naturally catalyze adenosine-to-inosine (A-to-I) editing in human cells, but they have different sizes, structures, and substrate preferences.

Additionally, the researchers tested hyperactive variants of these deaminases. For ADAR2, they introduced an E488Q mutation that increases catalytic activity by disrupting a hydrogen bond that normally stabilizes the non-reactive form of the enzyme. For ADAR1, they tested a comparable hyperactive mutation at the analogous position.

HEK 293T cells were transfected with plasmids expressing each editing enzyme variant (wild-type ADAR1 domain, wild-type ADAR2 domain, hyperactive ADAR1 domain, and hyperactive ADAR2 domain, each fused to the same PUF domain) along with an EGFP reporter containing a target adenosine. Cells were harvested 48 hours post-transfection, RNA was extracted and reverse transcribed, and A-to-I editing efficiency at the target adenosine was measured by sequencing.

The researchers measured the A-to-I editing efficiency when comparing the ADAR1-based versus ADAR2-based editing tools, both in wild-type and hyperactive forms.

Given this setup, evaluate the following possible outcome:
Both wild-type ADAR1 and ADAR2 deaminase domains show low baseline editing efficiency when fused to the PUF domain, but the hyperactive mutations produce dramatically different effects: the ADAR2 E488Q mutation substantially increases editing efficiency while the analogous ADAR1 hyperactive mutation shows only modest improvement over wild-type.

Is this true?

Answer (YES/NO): NO